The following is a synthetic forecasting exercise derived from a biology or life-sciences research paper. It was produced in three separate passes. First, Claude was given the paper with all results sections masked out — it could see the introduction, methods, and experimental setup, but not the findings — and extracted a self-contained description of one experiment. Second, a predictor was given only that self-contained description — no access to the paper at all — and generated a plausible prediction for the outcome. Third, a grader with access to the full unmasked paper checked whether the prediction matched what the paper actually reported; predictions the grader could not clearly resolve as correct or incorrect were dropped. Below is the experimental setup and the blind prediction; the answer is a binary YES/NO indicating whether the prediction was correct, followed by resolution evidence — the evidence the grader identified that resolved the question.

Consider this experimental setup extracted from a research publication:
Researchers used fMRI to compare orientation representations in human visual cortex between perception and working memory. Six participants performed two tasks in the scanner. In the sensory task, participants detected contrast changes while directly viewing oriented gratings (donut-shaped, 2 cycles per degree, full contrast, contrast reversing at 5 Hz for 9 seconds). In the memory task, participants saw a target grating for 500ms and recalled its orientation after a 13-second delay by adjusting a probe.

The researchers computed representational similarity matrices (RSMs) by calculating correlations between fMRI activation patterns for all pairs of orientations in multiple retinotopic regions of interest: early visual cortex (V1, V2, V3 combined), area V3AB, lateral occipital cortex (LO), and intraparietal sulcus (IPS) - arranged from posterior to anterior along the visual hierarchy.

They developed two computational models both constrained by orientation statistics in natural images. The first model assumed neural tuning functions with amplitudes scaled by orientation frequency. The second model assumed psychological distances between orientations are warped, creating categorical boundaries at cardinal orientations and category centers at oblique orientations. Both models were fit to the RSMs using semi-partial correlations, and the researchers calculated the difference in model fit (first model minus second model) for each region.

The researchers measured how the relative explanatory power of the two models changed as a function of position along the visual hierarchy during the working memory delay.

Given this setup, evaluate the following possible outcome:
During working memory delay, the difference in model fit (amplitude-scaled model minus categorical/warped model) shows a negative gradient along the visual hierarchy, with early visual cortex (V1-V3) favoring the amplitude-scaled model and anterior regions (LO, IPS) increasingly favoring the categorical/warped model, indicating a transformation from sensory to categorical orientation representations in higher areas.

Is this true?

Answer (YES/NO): NO